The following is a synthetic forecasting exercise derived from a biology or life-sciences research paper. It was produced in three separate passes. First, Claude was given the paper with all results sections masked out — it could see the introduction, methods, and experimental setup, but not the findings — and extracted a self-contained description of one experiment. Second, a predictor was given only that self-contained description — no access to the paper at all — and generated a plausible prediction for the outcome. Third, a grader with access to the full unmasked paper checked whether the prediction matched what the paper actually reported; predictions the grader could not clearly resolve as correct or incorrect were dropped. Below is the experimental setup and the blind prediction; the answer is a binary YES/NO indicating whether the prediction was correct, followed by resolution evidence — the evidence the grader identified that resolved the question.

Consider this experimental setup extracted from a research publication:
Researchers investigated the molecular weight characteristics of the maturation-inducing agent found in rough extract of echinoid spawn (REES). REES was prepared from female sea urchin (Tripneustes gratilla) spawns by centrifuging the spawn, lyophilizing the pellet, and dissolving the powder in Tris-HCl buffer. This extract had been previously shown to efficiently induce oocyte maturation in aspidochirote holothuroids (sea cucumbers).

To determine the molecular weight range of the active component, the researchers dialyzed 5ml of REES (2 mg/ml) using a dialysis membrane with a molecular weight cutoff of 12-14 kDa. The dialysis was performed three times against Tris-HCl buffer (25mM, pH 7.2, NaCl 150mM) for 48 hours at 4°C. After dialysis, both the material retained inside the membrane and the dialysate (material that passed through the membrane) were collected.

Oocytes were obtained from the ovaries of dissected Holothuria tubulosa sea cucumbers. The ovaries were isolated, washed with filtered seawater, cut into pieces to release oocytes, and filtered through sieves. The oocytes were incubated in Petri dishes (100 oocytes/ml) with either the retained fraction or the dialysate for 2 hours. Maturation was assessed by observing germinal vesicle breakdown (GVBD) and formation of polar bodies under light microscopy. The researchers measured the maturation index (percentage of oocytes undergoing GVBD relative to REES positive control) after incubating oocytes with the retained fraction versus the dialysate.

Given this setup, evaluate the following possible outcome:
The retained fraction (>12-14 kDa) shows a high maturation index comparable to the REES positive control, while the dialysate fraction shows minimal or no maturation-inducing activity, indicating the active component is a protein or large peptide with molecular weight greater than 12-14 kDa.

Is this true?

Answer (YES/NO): YES